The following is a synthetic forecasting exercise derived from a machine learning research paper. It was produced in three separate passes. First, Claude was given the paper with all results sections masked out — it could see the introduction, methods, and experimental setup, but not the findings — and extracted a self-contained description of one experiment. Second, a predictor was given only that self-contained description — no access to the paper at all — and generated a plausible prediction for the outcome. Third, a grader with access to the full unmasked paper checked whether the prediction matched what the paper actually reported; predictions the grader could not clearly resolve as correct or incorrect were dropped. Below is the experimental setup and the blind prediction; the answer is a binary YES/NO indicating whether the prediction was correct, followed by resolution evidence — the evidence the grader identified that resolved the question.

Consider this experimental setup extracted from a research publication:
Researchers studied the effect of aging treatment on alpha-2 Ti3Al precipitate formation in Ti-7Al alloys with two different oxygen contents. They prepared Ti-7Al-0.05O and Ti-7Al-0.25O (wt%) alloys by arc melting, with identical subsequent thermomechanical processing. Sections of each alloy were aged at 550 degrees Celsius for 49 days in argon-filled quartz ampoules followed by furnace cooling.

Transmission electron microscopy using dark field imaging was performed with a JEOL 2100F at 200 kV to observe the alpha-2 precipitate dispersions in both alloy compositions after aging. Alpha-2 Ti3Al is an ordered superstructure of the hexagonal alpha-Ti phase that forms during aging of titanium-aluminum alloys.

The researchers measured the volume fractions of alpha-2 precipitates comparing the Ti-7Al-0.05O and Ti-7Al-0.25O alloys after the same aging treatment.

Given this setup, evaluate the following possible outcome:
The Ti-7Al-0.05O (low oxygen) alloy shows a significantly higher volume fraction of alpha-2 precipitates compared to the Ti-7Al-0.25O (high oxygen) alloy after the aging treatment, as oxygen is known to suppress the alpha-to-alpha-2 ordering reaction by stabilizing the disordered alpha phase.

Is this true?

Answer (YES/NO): NO